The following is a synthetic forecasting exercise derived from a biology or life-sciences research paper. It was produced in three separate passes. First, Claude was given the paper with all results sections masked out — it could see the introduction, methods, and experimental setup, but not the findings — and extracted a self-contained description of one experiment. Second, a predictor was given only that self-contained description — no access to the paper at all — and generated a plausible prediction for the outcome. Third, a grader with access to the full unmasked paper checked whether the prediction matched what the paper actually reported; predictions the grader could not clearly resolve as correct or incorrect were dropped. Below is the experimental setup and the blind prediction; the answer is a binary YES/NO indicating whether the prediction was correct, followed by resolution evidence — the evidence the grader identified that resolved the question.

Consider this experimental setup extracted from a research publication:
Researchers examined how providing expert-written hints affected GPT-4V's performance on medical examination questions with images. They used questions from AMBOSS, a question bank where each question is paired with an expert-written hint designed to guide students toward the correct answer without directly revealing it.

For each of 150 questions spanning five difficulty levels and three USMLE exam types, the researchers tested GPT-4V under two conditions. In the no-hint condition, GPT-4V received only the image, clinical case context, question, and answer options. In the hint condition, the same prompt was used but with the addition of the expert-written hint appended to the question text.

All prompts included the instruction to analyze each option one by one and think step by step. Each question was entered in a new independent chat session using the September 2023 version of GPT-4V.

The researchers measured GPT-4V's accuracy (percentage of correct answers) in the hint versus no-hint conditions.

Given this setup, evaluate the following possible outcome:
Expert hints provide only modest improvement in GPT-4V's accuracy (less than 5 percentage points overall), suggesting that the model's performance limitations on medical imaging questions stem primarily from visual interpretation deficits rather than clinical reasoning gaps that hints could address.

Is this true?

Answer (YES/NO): NO